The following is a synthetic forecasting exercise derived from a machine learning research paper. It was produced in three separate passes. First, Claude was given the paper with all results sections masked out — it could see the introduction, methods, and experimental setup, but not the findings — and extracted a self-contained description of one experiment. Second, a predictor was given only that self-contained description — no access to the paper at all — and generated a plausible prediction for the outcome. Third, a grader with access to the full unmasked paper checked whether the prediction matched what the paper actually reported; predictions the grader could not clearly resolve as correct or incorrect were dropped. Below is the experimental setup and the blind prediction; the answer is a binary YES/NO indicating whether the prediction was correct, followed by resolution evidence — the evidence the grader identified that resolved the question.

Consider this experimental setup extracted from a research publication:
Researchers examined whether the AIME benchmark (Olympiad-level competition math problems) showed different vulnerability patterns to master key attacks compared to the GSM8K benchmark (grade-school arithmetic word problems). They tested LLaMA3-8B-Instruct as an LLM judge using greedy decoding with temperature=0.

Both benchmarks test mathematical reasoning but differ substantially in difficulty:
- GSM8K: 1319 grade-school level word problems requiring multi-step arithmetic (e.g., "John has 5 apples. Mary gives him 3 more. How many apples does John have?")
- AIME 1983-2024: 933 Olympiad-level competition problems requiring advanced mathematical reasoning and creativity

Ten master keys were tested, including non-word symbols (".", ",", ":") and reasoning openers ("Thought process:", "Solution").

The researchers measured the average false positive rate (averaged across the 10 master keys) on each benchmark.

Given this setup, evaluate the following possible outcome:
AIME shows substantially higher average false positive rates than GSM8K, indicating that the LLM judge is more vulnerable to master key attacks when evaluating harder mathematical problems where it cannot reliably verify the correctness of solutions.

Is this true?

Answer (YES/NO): NO